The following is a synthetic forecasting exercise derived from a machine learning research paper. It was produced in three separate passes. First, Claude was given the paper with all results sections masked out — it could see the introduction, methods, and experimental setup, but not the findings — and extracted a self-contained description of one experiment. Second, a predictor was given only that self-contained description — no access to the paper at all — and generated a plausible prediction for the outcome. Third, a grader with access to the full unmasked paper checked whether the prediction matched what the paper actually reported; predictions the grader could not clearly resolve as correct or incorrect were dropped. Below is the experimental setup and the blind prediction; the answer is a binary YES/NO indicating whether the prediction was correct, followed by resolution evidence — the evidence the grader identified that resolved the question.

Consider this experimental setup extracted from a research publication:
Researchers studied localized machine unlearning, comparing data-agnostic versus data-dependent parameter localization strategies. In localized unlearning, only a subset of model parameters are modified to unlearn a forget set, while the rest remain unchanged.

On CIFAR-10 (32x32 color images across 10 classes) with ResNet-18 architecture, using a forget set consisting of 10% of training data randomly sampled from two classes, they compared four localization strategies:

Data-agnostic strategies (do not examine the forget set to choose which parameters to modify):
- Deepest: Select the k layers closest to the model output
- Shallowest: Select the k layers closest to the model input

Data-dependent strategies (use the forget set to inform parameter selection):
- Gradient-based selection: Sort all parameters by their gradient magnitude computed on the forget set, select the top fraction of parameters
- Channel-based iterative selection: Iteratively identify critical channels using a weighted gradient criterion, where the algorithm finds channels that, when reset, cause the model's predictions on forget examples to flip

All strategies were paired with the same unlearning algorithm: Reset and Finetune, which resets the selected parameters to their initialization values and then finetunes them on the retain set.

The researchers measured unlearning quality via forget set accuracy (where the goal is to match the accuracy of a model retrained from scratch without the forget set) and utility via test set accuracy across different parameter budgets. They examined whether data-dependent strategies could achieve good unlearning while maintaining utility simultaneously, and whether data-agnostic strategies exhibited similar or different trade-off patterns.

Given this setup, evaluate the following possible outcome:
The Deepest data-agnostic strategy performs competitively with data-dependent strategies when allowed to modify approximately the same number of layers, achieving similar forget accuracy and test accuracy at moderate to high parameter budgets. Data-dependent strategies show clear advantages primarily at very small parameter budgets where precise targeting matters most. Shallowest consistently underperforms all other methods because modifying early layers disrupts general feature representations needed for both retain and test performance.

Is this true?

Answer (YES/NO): NO